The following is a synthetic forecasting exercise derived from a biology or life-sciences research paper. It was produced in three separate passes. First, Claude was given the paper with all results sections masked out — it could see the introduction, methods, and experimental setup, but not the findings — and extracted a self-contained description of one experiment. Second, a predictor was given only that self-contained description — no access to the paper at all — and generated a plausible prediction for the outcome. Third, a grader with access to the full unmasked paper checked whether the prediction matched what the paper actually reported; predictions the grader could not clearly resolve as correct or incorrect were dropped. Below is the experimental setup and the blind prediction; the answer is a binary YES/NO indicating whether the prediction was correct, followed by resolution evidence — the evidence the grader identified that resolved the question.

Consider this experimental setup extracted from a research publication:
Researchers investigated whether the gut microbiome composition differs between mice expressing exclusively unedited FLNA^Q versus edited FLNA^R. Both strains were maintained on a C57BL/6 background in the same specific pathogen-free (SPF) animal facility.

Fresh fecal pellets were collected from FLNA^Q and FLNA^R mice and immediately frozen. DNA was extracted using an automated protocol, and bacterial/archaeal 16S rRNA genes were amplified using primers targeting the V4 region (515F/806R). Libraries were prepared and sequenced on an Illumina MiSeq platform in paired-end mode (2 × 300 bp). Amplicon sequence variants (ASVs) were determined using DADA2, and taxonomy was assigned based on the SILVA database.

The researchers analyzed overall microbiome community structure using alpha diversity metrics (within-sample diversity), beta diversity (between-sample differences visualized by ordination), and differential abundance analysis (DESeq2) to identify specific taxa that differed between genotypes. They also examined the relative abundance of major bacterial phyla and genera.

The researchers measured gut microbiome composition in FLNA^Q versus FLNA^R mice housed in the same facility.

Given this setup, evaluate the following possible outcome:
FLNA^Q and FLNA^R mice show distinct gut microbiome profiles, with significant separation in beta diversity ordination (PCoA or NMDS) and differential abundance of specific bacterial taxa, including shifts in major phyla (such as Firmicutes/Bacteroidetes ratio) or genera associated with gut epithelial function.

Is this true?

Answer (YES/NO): YES